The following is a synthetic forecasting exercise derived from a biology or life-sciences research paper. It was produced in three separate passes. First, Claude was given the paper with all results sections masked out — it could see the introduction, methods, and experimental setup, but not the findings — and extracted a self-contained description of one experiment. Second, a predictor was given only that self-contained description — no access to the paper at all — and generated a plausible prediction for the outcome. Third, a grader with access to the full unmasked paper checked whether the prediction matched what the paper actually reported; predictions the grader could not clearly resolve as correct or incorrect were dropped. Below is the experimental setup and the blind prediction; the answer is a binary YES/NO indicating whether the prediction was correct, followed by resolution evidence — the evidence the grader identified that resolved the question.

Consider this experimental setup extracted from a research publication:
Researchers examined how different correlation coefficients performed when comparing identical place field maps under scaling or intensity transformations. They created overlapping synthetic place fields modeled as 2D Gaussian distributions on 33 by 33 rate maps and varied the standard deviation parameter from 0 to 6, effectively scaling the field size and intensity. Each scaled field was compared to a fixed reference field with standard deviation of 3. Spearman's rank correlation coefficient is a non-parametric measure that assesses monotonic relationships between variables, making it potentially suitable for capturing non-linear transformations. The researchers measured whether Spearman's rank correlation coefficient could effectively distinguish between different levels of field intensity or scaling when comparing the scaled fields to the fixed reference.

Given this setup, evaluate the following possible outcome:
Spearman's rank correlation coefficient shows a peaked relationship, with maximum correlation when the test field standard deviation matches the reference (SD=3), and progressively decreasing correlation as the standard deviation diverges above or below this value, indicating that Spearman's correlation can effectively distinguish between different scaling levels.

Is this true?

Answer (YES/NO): NO